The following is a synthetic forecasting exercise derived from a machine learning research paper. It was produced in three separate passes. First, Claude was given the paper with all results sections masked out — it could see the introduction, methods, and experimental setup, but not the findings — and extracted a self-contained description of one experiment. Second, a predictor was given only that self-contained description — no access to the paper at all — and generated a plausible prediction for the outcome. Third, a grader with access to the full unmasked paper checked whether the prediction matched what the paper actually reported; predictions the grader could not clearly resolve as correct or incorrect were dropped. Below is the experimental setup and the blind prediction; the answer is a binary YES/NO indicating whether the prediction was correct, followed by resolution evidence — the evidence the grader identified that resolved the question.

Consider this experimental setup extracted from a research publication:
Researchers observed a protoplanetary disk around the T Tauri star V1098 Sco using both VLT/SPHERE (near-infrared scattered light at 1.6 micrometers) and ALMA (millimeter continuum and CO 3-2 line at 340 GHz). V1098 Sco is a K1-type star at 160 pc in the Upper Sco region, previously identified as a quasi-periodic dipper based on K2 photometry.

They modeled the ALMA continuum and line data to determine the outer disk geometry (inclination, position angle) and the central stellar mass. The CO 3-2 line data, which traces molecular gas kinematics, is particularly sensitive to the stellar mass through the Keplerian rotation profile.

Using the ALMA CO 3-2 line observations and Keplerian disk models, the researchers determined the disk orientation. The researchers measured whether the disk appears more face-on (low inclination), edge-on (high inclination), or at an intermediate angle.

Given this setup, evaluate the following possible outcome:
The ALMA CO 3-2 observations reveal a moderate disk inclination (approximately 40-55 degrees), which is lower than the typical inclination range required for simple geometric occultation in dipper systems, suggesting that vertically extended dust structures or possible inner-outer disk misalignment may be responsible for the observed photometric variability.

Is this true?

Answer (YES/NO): YES